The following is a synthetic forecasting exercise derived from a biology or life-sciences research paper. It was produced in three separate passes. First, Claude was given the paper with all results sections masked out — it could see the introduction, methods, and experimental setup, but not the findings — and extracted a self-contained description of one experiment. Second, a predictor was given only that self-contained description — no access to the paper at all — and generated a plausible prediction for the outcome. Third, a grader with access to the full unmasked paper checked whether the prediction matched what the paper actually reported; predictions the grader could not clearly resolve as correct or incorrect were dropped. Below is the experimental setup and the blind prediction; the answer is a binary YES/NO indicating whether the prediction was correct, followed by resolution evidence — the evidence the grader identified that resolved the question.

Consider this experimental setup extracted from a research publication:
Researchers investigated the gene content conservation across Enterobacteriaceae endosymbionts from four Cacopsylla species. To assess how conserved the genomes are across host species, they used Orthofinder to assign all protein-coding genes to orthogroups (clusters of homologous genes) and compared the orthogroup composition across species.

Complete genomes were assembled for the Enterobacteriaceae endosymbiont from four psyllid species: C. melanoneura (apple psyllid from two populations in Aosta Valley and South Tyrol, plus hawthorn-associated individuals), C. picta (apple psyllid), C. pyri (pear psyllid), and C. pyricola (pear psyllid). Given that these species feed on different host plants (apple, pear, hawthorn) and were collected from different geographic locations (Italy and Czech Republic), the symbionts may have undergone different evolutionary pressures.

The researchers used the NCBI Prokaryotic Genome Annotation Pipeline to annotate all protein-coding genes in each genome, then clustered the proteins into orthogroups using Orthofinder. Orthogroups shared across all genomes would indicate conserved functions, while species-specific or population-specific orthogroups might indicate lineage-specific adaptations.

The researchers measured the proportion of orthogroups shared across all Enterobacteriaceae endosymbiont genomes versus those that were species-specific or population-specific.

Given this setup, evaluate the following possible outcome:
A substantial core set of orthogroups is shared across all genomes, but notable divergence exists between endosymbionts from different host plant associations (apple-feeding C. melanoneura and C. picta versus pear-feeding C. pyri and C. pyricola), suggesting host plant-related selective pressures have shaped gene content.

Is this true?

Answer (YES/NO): NO